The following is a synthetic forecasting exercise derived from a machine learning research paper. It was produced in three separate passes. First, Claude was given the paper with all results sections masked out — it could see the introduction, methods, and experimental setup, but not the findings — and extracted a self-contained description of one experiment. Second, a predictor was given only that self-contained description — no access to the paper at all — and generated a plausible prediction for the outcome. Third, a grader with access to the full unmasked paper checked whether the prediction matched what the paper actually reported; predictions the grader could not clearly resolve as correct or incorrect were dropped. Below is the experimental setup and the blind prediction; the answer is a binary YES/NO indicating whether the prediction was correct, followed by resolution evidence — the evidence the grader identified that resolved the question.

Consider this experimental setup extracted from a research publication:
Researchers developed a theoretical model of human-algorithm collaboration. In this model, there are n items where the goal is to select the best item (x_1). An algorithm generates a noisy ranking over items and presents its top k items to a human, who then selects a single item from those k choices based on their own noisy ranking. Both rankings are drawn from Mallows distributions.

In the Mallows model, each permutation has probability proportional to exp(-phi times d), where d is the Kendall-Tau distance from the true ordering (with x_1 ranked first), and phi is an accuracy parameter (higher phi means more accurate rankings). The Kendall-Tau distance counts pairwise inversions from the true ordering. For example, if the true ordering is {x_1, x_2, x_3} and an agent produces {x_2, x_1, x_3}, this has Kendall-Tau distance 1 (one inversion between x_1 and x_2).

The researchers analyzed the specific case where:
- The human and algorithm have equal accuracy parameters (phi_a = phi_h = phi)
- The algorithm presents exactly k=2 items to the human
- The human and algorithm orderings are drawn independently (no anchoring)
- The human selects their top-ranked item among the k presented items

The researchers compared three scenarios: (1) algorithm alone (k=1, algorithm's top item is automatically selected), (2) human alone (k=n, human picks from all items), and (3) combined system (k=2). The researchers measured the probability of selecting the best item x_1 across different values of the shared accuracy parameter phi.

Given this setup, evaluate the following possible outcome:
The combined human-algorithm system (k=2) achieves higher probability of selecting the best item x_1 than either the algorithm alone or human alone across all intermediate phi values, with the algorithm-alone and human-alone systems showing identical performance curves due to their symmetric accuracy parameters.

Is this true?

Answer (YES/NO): YES